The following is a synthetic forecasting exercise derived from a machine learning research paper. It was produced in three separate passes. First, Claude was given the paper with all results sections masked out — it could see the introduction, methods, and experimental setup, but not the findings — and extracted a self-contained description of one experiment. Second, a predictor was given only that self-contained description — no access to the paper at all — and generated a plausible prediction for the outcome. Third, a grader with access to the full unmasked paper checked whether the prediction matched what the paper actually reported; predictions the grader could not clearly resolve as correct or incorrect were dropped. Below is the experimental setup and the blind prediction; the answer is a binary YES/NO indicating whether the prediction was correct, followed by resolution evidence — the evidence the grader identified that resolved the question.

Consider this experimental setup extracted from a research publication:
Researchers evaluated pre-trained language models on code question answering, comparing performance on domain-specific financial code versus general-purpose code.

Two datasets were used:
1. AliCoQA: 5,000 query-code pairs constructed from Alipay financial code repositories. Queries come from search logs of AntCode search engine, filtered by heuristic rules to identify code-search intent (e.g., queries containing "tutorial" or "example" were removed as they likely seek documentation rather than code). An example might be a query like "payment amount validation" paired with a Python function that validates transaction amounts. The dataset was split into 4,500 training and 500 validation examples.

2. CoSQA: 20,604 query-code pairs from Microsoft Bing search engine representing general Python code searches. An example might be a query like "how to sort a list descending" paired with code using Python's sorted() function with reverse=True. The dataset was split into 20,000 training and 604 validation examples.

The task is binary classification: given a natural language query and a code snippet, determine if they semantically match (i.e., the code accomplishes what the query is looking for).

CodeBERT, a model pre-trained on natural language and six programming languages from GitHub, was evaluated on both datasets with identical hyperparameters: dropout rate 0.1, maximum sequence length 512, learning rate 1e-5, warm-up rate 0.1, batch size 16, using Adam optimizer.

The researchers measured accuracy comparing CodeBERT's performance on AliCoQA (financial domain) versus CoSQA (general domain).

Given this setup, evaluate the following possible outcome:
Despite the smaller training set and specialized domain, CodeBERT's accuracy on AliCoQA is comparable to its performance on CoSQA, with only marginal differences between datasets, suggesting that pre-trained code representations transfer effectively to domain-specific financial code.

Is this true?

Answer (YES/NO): YES